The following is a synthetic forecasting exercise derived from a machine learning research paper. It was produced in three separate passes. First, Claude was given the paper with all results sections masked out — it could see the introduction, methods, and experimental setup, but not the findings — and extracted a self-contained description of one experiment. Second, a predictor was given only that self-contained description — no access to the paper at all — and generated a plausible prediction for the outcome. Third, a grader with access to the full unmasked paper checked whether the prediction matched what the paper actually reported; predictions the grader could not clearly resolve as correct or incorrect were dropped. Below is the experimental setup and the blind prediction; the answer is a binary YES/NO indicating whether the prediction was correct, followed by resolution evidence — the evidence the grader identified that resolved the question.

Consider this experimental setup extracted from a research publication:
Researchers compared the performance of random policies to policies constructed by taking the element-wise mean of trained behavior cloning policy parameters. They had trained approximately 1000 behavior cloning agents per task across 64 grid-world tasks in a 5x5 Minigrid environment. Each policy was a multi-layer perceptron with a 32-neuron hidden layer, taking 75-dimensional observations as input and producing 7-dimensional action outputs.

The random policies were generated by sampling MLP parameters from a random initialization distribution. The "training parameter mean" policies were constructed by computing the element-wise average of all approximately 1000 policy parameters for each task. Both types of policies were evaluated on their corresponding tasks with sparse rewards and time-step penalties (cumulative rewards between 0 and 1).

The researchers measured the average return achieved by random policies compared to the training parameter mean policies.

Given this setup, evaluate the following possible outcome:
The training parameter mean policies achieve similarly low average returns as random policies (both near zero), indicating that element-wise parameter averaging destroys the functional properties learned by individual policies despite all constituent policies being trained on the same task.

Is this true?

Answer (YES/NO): YES